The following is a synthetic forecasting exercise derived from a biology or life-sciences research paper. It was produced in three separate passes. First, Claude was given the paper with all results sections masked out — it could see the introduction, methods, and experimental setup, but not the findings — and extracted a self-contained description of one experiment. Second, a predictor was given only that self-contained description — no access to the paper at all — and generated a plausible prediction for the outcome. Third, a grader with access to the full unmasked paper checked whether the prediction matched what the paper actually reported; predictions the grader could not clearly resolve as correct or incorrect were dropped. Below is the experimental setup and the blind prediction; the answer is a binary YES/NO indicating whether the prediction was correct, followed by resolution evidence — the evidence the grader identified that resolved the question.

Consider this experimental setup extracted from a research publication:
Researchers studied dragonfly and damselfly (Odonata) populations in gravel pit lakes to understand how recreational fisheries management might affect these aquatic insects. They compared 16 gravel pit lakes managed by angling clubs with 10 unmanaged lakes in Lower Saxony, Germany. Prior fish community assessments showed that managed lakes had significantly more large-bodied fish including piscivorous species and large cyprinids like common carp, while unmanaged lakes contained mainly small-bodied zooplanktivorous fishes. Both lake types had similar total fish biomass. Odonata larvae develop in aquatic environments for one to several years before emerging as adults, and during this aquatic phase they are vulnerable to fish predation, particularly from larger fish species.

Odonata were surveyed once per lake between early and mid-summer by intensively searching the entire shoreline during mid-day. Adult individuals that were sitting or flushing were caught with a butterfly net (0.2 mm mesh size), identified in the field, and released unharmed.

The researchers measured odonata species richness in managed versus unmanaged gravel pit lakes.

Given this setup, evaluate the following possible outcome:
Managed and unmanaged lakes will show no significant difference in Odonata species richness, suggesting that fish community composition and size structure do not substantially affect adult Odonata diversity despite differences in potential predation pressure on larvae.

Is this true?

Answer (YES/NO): YES